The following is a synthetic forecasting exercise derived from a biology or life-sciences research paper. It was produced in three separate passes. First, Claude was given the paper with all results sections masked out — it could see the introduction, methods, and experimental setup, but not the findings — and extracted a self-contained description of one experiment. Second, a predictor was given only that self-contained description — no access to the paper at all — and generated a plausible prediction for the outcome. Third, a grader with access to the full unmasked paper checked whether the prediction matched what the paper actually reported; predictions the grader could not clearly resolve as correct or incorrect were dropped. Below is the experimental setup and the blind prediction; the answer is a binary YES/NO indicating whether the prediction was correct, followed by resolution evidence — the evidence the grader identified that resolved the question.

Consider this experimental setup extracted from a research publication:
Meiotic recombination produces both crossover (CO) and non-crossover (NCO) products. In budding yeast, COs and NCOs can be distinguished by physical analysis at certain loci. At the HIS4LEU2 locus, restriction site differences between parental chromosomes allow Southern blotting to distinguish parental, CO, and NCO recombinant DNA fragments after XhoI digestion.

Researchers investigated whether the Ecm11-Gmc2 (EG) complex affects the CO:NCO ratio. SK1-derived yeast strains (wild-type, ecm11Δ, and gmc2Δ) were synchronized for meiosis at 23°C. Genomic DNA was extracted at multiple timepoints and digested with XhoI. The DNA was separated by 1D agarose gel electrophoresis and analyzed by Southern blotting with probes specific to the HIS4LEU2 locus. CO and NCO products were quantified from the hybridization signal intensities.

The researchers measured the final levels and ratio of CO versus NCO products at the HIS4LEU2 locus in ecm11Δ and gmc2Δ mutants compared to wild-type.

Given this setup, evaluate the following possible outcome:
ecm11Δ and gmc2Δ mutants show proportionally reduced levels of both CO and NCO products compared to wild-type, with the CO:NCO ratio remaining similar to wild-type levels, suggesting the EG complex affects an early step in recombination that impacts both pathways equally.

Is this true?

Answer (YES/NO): NO